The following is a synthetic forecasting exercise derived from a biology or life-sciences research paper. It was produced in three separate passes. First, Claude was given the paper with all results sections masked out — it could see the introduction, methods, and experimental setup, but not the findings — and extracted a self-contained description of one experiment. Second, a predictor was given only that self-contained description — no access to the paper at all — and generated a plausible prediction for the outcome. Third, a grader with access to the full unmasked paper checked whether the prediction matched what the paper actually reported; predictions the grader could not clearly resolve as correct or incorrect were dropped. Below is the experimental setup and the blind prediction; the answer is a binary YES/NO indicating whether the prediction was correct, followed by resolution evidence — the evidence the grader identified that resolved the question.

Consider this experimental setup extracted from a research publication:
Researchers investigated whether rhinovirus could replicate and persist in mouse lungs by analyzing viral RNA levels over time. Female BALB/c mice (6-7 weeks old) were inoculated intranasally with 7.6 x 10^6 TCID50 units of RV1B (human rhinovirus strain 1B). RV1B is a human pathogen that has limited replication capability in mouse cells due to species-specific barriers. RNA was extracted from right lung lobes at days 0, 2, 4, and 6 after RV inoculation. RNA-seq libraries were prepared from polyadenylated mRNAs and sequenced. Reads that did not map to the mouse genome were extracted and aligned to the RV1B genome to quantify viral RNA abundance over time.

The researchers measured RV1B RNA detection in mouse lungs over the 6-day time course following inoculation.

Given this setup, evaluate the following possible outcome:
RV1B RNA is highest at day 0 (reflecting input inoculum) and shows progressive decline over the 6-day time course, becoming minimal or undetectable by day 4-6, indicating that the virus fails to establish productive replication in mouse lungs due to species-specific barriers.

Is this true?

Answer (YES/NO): NO